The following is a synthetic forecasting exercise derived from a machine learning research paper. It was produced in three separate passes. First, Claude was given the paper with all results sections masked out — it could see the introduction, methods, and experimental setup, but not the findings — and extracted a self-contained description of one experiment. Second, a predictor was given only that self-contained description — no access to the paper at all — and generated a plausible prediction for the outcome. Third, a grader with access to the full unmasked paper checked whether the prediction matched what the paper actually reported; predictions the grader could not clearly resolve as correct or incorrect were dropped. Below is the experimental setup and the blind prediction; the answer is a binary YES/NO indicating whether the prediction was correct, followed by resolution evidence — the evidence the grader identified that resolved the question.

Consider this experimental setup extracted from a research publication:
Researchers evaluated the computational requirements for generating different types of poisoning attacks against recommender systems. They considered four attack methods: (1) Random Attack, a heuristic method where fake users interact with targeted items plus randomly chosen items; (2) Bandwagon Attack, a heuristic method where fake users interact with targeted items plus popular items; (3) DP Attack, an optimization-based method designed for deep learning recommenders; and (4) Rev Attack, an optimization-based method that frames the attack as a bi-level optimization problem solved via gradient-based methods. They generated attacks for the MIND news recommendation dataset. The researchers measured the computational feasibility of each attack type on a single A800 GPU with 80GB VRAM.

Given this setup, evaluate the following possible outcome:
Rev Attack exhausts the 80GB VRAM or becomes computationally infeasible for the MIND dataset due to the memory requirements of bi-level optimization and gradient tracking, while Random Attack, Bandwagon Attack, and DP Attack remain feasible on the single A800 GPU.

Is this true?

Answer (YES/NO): YES